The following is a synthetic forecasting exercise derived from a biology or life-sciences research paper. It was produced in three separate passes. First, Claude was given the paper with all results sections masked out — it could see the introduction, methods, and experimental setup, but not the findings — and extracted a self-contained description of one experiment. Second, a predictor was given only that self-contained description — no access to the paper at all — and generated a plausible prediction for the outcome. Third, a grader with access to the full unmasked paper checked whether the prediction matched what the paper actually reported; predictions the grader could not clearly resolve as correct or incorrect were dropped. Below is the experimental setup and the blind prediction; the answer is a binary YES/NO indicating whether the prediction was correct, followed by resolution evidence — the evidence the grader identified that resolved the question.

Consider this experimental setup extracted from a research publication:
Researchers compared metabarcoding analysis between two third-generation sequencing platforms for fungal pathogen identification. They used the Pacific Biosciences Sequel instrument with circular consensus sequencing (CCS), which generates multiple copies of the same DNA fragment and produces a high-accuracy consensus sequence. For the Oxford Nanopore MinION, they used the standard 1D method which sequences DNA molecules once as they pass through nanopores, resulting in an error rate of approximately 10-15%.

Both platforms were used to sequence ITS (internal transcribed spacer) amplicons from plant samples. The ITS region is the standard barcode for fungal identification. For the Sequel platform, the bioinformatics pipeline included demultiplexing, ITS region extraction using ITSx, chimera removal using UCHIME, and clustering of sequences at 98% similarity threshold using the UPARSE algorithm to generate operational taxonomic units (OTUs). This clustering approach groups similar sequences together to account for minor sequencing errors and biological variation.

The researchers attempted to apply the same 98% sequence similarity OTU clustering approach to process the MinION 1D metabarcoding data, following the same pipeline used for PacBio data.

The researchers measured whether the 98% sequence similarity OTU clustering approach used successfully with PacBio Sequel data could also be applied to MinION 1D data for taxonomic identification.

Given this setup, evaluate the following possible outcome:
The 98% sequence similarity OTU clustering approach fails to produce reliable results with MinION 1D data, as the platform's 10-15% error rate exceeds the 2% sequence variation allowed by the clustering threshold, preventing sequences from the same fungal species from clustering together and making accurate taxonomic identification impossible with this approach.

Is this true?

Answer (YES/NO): YES